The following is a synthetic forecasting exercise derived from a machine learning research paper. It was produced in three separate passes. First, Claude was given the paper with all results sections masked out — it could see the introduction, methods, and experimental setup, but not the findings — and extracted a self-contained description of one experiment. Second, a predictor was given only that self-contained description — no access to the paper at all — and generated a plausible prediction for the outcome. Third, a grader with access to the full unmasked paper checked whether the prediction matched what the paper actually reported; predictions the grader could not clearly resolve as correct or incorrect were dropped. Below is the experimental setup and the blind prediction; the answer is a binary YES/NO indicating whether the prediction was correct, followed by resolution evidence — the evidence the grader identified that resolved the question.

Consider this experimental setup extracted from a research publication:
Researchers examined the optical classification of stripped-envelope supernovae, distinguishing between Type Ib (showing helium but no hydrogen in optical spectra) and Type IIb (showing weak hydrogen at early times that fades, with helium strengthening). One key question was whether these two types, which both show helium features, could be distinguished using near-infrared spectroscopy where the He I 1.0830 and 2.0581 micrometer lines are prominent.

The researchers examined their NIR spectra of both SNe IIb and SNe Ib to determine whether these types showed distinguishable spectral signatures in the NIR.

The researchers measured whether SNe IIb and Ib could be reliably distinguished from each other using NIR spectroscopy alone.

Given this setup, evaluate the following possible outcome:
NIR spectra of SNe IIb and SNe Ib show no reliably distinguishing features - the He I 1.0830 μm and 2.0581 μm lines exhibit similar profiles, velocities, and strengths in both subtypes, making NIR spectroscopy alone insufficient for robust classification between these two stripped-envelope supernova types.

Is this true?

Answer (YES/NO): YES